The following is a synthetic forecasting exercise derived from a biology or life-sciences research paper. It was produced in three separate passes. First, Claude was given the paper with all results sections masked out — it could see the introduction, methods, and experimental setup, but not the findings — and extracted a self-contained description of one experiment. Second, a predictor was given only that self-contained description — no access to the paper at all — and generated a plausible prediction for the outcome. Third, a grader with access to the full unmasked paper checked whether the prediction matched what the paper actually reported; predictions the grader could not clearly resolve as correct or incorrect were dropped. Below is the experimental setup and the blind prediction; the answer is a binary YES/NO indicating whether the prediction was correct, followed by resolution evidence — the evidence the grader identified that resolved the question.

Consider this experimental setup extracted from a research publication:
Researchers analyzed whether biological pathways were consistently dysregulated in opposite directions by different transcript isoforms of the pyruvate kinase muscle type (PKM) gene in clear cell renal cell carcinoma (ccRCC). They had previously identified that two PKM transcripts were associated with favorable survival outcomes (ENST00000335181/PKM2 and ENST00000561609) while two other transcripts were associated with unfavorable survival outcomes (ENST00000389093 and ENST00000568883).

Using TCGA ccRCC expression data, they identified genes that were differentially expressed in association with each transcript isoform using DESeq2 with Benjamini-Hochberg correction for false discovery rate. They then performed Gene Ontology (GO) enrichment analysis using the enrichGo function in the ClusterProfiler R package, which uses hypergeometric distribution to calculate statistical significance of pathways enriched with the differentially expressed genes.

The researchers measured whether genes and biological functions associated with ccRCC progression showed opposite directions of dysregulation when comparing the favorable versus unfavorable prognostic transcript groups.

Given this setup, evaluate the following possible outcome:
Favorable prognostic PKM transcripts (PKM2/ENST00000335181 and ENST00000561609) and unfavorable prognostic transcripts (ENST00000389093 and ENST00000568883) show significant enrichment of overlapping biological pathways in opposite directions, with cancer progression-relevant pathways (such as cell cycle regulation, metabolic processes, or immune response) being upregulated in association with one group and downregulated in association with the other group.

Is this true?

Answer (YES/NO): YES